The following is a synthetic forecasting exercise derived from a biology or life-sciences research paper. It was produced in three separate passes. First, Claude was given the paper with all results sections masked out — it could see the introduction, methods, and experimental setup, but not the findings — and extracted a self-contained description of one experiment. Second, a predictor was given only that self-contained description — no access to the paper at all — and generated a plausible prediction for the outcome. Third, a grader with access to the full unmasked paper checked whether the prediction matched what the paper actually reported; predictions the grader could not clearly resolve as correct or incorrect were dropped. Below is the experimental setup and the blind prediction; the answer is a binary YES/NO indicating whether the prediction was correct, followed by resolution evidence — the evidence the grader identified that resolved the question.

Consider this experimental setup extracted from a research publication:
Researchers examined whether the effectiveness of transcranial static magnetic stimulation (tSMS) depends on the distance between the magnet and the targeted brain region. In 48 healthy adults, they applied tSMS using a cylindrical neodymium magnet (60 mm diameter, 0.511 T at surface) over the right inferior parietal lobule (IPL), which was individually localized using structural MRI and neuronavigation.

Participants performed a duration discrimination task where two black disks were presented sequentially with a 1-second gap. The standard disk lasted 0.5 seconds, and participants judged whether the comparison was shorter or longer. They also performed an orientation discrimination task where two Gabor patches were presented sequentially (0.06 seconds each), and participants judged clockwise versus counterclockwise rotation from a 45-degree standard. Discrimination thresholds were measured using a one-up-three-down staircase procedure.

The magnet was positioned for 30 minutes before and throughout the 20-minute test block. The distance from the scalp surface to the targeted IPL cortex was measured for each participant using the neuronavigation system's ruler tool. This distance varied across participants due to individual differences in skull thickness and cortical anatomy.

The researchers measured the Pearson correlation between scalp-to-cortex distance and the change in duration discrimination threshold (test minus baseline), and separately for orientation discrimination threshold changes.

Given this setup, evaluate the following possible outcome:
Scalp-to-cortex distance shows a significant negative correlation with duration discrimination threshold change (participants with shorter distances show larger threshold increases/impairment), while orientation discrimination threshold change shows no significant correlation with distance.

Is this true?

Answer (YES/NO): NO